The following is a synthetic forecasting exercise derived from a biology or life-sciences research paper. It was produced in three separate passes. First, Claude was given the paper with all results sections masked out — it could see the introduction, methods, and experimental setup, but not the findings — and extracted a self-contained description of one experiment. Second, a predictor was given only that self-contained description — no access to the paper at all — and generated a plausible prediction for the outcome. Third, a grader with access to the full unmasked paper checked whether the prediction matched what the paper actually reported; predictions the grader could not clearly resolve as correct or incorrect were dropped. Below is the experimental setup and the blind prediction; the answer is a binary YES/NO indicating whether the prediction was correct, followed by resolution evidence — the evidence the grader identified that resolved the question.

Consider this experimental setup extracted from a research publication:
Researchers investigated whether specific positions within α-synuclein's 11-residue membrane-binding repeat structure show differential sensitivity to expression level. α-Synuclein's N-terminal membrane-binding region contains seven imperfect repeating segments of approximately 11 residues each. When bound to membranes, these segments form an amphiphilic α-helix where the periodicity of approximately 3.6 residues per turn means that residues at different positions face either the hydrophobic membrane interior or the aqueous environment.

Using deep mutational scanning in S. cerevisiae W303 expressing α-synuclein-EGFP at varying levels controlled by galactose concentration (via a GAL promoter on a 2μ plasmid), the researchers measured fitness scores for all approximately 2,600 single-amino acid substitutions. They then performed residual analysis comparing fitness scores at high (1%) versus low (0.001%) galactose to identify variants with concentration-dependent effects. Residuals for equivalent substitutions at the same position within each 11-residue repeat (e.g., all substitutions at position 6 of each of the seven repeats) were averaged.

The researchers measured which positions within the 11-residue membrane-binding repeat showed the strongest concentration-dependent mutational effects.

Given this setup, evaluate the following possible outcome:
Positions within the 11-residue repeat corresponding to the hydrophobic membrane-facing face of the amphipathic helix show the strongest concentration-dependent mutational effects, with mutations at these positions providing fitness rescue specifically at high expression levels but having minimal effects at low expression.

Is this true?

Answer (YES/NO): NO